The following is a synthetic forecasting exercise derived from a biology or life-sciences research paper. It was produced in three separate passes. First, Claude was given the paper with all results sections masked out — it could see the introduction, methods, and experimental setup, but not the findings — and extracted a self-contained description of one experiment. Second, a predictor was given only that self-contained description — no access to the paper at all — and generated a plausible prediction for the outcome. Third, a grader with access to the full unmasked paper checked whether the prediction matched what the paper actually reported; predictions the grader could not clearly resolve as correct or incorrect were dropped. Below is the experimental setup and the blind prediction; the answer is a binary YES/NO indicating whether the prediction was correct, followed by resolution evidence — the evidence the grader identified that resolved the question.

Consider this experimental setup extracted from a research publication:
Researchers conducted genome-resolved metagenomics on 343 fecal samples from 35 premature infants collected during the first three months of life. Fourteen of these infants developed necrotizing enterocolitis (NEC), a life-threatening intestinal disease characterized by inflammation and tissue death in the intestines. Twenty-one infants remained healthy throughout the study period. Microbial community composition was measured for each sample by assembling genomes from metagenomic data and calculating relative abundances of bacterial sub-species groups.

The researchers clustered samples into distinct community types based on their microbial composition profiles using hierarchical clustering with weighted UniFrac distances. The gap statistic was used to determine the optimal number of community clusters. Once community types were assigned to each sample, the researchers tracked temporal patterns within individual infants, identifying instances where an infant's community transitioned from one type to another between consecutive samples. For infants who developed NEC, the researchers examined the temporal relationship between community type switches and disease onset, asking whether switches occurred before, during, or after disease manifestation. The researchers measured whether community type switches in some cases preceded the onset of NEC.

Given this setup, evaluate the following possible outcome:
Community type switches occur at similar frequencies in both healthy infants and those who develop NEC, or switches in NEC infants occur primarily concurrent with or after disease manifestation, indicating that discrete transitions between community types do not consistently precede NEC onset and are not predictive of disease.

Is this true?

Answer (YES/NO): YES